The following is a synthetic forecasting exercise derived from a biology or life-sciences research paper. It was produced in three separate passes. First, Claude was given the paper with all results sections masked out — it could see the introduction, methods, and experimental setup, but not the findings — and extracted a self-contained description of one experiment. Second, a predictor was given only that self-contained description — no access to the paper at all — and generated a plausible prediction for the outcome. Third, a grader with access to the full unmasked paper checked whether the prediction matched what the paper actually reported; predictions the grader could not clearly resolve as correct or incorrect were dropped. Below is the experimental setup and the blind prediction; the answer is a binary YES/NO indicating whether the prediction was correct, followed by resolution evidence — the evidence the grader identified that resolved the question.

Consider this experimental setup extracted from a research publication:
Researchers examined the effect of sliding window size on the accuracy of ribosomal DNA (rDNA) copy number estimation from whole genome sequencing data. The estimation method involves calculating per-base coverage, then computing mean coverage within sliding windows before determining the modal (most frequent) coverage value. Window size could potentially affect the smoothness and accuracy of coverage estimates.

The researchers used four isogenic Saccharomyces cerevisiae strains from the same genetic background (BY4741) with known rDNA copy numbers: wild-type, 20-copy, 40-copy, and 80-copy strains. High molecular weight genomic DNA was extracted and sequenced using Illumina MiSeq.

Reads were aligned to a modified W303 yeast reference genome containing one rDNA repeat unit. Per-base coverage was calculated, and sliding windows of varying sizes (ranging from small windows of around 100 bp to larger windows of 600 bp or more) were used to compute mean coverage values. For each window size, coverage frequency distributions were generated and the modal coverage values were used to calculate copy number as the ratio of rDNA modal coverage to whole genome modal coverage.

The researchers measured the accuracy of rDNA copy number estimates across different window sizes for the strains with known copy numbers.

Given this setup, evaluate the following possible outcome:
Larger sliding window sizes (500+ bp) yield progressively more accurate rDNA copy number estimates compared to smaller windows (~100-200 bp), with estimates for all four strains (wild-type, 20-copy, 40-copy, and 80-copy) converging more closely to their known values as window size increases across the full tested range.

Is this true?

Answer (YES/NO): NO